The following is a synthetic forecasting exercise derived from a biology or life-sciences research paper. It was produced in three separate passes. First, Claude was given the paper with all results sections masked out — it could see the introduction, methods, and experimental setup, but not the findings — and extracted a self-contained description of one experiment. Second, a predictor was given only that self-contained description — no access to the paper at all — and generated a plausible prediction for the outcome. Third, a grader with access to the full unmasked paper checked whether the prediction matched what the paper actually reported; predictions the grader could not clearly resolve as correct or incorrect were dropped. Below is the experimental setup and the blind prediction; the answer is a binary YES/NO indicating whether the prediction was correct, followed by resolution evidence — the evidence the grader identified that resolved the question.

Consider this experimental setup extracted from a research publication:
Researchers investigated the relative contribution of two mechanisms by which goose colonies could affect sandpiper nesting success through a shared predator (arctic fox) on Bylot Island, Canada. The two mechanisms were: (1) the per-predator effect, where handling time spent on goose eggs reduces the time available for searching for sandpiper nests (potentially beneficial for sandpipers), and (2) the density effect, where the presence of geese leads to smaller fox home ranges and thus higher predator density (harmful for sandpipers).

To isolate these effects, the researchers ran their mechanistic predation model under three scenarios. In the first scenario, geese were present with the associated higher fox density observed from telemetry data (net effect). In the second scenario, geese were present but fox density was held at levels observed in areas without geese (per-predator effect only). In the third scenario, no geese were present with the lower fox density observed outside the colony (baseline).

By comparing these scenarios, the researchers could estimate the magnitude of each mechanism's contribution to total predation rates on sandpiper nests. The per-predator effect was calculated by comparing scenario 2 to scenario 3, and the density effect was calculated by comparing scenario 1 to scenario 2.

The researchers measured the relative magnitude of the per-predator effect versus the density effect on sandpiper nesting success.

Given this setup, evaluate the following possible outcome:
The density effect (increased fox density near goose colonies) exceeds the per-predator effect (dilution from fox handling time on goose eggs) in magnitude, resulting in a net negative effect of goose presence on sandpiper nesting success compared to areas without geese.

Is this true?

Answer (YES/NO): YES